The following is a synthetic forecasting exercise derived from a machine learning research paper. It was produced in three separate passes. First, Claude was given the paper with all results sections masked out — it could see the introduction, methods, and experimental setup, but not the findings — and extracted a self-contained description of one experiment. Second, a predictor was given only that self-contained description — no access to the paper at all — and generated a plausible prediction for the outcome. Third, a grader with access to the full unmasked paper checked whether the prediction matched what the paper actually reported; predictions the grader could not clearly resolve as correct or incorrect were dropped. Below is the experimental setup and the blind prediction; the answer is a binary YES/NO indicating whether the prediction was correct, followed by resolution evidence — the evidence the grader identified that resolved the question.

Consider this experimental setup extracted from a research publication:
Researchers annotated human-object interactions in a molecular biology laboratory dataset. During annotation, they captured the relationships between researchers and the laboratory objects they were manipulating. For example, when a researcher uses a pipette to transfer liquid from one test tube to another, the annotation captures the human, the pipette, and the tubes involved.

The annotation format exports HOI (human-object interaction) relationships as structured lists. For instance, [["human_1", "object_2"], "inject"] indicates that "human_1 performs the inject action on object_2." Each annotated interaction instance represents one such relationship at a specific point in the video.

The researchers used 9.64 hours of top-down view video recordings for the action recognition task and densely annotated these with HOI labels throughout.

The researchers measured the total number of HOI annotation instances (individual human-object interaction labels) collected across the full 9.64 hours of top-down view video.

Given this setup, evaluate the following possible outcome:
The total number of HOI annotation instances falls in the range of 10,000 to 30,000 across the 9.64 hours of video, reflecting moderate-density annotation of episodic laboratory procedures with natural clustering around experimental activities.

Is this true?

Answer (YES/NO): NO